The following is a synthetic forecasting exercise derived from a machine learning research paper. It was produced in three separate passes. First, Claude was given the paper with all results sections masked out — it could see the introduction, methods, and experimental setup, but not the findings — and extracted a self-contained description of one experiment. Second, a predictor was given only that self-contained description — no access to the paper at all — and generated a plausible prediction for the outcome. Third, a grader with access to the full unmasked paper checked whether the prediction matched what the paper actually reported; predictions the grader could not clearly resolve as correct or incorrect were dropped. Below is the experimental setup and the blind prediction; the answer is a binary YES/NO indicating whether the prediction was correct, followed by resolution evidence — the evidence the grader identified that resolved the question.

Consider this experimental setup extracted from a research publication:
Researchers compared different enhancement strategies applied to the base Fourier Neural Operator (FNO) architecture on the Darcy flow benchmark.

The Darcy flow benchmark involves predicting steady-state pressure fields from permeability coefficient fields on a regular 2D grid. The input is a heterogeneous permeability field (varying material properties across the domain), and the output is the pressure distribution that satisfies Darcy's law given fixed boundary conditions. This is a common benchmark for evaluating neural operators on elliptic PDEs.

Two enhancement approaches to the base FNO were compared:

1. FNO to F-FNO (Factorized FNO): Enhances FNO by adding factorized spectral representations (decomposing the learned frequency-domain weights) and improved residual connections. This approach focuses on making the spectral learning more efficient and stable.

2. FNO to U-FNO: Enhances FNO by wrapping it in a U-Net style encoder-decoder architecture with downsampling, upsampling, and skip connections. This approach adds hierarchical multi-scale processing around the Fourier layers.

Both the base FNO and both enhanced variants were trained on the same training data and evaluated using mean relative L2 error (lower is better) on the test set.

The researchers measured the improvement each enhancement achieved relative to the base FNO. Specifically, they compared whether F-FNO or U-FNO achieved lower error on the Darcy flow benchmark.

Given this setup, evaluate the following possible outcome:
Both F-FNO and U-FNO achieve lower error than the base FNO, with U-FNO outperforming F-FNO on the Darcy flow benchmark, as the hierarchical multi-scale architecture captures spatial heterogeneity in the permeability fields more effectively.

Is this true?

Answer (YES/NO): NO